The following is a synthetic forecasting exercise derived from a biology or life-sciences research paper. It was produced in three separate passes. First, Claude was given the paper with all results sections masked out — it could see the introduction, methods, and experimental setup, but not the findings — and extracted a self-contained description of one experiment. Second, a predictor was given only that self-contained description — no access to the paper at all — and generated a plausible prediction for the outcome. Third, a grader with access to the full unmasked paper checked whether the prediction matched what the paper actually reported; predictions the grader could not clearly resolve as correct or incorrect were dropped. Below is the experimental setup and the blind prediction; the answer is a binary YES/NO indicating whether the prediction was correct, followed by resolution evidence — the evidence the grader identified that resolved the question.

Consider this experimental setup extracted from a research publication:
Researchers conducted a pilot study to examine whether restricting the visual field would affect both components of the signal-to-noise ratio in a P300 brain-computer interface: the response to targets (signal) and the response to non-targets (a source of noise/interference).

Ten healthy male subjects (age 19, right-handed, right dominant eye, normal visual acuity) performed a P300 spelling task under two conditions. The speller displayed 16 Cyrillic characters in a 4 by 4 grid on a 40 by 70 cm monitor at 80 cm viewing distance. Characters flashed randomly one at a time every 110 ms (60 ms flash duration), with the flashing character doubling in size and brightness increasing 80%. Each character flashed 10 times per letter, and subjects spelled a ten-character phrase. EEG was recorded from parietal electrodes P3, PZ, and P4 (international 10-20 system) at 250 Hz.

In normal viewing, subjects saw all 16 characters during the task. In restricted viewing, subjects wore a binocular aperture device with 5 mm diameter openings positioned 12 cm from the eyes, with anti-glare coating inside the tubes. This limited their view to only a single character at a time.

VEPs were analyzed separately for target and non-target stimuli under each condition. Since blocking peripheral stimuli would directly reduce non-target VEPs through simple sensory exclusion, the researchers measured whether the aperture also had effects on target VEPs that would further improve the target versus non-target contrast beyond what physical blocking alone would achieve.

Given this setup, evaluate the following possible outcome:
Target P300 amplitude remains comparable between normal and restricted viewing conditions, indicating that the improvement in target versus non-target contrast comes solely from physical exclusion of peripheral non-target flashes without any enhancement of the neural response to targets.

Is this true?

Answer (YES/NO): NO